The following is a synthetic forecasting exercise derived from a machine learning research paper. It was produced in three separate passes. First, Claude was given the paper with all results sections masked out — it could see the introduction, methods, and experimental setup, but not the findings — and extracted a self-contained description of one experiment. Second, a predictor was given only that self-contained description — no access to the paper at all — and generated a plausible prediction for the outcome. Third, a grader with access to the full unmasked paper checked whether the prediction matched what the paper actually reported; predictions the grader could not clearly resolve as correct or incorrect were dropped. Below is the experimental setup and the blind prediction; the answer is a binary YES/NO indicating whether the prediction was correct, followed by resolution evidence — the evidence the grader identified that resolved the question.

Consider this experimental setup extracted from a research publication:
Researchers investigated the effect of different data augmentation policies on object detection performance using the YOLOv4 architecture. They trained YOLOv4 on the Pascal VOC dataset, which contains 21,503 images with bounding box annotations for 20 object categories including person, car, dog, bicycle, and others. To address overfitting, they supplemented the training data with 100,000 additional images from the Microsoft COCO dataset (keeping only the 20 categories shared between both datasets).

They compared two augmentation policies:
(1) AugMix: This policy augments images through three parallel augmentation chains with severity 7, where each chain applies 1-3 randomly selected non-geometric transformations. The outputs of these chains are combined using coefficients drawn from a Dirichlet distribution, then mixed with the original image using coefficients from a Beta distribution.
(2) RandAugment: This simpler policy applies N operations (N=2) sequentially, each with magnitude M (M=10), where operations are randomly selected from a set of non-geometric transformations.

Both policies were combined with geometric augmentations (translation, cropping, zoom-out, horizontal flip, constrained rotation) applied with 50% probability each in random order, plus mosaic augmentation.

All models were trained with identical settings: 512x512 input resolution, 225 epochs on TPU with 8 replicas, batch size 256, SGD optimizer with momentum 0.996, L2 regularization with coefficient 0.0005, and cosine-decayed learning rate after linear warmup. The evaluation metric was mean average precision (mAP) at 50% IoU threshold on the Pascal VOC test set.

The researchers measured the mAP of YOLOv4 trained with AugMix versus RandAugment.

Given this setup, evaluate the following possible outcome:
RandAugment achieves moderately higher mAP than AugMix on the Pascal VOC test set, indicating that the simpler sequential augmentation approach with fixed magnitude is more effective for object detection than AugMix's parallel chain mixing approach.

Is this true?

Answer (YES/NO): YES